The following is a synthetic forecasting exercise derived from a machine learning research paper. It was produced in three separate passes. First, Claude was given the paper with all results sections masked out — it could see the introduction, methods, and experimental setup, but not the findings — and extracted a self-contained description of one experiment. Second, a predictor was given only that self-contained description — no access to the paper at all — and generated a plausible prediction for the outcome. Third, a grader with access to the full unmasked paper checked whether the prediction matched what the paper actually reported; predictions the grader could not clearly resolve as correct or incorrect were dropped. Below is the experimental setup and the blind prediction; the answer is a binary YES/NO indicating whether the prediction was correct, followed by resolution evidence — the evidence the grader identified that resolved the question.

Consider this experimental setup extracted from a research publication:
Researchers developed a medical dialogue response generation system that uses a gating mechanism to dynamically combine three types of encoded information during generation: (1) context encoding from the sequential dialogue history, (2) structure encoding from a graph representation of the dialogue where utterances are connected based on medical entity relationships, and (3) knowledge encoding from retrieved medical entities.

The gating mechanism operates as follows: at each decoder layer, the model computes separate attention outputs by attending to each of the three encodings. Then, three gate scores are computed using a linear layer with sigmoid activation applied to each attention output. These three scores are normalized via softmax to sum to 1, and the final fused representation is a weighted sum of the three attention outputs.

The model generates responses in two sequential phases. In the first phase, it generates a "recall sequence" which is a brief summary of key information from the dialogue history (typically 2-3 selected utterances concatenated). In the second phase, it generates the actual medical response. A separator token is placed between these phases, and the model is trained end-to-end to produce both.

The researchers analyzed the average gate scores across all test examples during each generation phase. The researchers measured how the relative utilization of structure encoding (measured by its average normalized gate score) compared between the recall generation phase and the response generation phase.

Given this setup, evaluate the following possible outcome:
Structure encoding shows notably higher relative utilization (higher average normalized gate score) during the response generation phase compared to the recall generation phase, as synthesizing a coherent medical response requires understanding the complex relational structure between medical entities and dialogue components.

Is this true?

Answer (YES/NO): NO